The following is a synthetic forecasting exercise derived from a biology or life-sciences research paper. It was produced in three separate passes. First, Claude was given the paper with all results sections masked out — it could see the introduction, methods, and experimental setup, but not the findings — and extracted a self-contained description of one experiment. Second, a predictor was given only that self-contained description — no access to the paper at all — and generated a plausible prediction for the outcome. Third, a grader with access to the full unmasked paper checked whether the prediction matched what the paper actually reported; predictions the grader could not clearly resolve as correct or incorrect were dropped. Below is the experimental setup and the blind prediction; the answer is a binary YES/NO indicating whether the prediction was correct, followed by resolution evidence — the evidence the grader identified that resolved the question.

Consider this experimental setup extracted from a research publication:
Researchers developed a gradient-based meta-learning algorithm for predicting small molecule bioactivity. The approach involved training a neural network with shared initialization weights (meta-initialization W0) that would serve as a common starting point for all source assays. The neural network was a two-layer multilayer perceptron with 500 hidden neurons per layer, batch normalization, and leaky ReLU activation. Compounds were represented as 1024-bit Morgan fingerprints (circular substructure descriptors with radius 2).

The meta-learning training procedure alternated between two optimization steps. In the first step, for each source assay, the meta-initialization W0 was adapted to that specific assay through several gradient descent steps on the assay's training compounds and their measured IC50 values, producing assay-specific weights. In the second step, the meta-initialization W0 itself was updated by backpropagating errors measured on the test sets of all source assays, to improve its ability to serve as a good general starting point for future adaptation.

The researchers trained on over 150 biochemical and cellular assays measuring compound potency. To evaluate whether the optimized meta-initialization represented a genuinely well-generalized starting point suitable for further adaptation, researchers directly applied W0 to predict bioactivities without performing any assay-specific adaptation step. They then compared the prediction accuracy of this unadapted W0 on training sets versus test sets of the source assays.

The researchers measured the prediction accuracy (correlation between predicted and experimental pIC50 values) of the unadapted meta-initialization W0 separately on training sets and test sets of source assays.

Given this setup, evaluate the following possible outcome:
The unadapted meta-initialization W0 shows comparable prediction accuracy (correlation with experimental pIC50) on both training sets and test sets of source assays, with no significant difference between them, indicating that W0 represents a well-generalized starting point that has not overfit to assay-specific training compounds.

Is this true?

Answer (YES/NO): NO